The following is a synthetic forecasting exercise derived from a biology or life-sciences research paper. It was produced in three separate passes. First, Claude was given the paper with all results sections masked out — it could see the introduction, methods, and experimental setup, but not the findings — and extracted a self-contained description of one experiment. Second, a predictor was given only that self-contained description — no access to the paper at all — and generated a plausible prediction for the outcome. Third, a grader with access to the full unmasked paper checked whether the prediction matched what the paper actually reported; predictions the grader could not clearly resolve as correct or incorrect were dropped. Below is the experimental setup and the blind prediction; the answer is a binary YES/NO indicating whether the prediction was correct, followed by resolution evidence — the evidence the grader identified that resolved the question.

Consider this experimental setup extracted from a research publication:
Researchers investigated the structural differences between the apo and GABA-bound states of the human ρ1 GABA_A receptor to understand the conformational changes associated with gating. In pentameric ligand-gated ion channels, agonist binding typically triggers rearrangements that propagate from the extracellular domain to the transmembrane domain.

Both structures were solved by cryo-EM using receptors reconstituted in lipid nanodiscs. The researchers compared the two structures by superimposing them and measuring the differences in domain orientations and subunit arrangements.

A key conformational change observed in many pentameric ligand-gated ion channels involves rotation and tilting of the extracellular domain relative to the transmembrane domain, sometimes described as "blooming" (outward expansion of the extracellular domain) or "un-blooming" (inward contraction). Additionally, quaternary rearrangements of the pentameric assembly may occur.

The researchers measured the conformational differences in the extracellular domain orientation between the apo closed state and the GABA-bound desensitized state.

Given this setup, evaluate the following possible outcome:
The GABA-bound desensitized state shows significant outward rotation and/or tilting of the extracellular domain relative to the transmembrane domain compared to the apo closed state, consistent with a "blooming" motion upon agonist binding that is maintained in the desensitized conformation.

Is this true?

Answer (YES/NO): NO